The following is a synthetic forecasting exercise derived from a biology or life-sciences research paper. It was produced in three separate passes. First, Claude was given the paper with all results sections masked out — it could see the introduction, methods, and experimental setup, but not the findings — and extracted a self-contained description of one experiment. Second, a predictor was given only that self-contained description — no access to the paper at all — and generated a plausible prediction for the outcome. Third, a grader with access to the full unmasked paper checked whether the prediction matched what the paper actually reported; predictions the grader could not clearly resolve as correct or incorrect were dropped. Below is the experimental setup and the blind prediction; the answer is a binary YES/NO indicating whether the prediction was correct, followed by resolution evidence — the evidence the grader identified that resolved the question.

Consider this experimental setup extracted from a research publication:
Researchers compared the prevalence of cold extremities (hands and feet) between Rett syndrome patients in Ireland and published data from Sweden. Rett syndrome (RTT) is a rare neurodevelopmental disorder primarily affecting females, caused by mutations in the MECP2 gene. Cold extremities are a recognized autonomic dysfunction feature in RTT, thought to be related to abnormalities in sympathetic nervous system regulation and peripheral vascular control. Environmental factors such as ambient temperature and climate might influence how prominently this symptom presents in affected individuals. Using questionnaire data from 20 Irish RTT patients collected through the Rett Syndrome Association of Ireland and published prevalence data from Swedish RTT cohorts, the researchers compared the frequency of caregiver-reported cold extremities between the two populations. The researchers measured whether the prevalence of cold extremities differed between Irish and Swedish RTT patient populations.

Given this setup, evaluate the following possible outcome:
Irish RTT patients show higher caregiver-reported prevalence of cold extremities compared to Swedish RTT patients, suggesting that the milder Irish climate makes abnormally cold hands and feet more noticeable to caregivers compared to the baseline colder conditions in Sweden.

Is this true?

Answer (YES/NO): NO